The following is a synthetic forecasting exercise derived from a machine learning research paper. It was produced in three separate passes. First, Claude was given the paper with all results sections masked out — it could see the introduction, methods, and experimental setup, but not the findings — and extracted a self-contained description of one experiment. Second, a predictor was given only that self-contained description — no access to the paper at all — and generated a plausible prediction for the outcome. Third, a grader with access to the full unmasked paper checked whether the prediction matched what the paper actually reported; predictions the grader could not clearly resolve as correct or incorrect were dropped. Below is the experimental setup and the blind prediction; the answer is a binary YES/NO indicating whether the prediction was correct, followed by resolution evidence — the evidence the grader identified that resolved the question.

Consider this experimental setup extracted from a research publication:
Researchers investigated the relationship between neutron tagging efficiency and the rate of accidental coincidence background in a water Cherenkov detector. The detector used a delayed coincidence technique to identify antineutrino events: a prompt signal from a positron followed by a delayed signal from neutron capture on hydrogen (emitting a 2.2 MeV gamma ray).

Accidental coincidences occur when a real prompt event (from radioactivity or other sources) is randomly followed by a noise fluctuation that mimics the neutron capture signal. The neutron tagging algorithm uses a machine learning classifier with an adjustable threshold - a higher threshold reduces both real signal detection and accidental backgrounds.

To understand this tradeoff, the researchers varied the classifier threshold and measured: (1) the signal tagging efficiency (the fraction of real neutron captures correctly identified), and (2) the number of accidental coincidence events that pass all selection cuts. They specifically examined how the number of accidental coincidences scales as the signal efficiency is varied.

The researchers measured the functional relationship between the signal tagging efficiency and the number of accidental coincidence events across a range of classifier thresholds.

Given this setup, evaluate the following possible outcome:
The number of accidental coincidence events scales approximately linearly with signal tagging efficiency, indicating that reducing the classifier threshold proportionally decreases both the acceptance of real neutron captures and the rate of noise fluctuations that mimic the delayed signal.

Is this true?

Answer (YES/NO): NO